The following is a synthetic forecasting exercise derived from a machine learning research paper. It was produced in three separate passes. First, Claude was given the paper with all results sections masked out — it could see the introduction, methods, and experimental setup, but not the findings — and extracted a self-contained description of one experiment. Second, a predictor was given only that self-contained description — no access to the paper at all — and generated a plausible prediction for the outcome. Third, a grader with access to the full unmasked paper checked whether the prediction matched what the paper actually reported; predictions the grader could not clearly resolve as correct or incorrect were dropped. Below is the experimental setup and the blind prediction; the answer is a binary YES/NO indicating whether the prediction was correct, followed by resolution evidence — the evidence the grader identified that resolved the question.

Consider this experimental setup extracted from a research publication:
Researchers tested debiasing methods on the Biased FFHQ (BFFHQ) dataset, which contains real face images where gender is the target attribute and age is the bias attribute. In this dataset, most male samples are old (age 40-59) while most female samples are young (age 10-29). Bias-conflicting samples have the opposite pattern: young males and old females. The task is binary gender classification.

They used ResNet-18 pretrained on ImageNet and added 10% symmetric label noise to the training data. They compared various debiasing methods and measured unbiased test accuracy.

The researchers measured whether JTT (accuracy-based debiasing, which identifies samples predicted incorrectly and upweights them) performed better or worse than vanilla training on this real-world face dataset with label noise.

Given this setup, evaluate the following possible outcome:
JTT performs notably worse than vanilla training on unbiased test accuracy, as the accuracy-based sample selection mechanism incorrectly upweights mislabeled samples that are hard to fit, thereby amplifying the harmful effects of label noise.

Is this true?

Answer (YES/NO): NO